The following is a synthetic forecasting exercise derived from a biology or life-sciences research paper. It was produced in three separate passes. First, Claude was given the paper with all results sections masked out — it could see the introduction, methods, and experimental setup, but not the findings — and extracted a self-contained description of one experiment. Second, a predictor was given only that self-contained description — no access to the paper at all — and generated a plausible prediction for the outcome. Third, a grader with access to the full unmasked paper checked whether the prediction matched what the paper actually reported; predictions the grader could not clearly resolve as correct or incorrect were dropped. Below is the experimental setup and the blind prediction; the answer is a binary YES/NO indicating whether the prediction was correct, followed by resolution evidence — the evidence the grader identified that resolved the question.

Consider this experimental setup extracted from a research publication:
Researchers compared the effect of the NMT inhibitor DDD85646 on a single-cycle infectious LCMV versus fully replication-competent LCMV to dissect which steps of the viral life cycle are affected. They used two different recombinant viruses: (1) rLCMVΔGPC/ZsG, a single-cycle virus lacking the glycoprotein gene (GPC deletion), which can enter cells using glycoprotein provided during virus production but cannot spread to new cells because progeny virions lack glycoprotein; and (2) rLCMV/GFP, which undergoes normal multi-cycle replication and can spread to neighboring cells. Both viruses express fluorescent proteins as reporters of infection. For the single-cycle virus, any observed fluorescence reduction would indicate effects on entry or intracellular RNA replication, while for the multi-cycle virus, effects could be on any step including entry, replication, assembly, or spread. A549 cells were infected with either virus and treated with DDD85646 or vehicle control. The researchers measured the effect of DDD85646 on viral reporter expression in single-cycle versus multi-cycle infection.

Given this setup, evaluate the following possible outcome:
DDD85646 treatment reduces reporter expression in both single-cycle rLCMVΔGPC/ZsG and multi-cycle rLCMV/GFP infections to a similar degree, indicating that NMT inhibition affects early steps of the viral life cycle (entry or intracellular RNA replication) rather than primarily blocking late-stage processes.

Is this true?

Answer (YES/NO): NO